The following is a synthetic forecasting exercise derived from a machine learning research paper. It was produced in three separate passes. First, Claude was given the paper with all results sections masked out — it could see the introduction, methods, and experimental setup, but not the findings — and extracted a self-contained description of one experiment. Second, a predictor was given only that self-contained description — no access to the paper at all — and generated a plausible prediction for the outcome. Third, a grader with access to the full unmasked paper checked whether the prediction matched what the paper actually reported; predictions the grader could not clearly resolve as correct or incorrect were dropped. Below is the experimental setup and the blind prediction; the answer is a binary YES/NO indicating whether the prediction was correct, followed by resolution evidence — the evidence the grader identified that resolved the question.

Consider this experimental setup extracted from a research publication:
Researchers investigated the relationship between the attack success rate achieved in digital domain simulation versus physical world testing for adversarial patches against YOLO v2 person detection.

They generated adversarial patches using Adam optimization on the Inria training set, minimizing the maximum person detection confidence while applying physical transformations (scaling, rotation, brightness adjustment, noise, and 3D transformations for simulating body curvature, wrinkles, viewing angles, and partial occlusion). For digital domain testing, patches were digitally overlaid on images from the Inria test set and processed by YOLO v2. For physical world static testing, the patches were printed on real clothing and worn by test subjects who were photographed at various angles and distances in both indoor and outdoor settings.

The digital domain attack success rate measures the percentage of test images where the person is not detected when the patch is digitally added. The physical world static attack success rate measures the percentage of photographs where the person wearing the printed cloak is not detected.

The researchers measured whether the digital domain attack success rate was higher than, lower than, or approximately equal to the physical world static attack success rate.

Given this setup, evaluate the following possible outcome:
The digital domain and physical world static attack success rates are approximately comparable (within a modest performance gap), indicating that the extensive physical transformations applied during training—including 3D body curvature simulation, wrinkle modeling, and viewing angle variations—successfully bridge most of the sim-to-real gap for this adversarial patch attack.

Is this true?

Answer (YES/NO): NO